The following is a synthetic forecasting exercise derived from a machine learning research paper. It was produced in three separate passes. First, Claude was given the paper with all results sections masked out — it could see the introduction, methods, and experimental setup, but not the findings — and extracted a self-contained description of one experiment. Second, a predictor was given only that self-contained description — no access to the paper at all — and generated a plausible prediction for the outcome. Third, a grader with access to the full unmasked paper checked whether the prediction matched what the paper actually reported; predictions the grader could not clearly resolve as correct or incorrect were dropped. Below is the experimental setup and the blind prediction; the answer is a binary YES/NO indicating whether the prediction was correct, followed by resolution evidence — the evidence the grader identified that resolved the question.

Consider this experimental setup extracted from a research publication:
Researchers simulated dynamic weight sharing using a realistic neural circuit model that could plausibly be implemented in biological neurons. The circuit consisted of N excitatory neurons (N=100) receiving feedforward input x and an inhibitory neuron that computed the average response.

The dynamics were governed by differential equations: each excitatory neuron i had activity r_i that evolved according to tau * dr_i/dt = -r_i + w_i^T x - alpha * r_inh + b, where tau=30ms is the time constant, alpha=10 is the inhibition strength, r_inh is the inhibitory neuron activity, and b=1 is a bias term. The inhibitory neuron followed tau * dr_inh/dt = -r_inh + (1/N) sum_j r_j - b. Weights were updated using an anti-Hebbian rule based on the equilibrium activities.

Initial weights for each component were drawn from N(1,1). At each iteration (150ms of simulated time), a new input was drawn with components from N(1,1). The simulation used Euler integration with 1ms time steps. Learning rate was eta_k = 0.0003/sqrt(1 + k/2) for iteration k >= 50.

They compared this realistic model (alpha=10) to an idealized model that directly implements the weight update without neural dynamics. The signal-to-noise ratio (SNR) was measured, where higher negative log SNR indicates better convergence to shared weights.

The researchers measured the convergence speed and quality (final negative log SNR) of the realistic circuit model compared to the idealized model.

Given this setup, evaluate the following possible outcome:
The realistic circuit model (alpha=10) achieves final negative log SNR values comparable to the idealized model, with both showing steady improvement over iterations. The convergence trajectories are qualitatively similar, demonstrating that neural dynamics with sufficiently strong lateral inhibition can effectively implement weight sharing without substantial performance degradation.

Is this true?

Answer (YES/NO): NO